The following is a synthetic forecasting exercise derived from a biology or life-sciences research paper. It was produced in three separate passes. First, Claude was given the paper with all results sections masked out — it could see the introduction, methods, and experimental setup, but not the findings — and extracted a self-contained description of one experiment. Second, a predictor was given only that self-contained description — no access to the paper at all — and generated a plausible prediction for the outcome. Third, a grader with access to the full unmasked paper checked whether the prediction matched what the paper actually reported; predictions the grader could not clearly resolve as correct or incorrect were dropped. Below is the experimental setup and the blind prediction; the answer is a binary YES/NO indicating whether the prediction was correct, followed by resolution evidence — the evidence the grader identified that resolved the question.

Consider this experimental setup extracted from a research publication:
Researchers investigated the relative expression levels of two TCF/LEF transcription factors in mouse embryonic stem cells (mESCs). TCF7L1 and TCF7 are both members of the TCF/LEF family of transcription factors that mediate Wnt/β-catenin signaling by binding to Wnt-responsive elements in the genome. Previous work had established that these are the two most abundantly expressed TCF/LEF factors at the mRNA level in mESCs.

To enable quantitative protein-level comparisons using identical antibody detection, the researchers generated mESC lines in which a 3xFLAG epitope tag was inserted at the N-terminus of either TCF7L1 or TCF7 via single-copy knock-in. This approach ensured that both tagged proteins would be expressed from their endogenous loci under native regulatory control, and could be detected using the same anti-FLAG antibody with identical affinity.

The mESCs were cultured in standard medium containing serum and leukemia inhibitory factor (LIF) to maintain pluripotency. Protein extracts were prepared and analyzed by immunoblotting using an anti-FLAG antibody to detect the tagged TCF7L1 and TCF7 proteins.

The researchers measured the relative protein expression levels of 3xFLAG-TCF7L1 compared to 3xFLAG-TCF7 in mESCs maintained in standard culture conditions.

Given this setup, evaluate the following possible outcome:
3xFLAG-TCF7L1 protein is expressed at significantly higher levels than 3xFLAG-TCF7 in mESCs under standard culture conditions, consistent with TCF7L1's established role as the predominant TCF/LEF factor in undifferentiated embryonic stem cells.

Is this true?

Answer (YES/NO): YES